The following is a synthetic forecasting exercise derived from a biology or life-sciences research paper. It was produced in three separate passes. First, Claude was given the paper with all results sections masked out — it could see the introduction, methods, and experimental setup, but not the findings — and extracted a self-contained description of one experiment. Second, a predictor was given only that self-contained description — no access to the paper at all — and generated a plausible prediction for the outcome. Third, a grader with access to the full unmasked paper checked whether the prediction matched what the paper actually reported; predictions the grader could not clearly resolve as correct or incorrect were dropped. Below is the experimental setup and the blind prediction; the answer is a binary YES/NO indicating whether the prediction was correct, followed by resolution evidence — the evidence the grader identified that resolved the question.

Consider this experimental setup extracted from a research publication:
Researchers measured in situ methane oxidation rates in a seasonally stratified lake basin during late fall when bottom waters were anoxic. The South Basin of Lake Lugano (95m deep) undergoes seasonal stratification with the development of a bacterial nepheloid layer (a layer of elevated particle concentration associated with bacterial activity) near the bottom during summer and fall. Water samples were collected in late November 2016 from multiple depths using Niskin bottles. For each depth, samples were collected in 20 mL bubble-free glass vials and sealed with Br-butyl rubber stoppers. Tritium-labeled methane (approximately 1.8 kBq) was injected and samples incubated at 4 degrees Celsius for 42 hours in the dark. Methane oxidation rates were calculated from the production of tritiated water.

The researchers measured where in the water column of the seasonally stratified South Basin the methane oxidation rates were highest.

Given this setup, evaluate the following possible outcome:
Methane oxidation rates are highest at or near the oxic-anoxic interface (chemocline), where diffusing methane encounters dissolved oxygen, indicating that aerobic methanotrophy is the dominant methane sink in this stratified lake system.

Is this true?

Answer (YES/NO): YES